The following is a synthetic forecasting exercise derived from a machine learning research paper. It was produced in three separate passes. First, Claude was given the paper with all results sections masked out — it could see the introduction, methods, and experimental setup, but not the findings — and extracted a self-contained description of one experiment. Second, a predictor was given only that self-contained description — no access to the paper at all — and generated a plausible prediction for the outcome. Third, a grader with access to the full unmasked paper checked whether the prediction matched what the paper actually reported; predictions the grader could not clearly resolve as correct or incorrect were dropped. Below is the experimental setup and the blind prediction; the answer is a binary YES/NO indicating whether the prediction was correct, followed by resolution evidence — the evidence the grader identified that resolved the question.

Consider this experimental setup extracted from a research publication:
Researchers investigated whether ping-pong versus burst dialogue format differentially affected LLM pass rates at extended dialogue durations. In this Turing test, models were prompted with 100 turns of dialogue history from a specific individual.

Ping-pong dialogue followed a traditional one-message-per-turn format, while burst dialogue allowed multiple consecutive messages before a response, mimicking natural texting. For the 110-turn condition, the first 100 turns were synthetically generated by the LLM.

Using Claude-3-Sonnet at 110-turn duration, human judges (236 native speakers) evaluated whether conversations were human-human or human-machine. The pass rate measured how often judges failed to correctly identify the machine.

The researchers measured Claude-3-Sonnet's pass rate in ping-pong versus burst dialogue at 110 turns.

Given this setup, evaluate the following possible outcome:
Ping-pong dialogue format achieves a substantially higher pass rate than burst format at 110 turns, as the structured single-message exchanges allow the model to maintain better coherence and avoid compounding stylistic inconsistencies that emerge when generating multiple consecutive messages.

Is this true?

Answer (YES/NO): NO